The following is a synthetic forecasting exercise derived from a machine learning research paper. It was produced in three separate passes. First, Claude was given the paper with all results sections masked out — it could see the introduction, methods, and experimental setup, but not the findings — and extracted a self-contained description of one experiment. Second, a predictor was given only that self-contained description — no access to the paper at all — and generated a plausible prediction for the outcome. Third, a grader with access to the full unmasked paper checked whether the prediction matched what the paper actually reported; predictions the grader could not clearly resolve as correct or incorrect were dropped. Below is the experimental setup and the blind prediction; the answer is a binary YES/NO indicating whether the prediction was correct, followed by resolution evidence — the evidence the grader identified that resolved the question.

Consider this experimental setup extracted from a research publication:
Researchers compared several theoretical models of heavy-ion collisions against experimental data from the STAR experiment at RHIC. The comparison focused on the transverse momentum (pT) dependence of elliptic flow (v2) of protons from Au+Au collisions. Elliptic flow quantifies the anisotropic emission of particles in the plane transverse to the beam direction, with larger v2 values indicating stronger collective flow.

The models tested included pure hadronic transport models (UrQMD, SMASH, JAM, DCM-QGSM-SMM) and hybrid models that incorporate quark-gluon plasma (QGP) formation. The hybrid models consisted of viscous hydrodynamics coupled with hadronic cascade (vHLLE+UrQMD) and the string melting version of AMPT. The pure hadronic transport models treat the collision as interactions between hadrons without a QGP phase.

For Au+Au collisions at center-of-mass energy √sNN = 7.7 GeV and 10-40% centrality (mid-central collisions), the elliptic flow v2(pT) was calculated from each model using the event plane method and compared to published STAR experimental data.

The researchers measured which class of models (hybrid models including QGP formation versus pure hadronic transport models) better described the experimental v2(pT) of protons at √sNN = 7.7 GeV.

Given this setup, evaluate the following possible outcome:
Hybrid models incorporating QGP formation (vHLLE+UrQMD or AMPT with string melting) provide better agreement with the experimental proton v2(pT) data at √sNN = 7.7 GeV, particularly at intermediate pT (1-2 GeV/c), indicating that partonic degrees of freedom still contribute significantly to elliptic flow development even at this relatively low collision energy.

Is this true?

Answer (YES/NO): YES